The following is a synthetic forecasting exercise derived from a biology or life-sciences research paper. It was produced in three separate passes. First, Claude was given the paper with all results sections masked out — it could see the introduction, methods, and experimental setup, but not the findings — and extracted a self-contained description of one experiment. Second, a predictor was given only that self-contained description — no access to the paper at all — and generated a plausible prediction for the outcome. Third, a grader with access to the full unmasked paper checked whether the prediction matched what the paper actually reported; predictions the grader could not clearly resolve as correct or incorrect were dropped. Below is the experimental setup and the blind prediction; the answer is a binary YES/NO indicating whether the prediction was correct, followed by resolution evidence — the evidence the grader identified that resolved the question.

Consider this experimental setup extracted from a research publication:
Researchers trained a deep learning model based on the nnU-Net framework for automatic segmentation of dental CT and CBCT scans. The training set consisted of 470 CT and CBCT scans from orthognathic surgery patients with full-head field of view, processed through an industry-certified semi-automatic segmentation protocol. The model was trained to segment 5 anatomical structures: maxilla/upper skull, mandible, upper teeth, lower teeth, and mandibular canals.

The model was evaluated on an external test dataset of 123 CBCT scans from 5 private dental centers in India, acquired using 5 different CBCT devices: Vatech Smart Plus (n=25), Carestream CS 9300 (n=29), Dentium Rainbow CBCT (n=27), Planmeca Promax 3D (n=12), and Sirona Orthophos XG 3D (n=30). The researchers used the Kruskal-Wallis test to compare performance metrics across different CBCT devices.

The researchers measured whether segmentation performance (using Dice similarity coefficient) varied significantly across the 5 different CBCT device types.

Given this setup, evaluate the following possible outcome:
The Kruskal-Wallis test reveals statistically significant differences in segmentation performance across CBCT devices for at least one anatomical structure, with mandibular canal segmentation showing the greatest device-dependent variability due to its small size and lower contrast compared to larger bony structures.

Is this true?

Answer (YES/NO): NO